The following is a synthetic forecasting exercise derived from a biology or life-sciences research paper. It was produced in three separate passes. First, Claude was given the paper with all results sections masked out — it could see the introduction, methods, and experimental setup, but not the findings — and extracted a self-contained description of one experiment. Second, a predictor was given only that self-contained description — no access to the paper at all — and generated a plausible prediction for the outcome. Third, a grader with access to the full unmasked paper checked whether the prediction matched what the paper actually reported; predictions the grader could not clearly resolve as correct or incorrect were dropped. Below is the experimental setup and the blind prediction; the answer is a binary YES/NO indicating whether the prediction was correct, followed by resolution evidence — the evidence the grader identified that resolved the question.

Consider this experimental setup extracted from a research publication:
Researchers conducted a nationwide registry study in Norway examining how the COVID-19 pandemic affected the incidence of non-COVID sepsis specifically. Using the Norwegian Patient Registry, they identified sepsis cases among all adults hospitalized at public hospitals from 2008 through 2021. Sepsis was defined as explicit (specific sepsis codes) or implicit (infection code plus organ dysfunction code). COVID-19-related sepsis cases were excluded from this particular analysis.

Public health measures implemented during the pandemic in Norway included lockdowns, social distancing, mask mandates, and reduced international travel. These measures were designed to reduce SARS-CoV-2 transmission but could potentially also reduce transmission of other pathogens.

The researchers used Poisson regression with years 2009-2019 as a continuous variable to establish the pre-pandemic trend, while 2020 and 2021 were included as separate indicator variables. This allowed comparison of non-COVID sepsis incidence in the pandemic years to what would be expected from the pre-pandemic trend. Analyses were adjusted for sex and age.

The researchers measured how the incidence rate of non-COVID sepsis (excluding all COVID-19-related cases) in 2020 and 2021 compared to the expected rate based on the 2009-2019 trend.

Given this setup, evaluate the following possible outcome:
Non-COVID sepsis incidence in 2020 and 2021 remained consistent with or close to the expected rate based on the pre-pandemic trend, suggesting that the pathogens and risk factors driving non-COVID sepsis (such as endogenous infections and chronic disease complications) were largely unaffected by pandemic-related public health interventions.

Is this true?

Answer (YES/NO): NO